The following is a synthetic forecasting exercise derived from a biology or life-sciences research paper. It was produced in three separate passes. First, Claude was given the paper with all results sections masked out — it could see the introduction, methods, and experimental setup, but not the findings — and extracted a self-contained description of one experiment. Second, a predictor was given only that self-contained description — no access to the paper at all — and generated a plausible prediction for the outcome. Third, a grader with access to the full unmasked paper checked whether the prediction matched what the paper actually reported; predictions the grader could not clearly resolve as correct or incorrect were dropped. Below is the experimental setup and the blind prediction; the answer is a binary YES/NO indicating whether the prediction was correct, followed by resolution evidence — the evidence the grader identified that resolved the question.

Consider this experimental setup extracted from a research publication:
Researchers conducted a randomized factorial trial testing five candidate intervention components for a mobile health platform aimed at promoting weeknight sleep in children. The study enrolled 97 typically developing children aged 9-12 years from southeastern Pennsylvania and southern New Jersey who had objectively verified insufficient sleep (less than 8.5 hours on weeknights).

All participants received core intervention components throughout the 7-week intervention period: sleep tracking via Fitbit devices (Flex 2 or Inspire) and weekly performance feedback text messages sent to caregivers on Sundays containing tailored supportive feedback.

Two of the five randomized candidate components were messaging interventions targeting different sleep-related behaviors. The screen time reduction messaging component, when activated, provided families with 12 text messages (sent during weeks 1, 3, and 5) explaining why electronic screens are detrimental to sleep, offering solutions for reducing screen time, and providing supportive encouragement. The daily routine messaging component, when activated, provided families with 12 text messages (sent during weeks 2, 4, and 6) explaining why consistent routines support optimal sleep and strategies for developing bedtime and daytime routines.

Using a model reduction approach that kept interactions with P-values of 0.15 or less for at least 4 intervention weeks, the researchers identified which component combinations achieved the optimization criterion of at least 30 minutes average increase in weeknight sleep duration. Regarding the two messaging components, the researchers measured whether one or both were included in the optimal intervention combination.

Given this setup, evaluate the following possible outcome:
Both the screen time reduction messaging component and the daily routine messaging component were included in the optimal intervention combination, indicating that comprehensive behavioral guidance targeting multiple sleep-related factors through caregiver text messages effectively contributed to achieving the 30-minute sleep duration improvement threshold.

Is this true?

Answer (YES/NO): YES